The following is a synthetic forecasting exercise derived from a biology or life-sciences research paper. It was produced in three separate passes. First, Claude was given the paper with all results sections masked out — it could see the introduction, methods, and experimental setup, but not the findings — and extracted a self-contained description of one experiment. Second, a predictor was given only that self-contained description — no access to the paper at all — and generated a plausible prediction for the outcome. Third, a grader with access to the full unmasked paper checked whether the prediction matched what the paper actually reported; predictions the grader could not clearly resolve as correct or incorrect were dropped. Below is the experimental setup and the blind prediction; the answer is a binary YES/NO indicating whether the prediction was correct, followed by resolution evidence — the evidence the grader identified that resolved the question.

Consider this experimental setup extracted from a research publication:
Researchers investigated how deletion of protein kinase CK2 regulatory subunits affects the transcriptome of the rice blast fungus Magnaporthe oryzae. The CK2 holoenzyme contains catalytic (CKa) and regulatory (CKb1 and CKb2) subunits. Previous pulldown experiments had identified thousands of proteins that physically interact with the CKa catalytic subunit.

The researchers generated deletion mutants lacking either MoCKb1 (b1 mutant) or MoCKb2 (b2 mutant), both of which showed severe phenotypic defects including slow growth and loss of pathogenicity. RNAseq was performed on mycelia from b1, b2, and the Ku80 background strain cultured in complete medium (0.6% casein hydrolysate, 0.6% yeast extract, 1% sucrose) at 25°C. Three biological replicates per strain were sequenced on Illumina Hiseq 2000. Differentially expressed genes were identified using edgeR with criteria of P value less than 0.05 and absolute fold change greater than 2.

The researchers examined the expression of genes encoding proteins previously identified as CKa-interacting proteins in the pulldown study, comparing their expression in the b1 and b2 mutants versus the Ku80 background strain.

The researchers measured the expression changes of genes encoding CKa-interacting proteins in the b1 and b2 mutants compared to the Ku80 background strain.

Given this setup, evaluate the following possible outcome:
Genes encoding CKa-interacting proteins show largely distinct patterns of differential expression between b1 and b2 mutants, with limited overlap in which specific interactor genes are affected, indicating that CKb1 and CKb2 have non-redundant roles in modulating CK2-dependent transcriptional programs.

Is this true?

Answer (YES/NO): NO